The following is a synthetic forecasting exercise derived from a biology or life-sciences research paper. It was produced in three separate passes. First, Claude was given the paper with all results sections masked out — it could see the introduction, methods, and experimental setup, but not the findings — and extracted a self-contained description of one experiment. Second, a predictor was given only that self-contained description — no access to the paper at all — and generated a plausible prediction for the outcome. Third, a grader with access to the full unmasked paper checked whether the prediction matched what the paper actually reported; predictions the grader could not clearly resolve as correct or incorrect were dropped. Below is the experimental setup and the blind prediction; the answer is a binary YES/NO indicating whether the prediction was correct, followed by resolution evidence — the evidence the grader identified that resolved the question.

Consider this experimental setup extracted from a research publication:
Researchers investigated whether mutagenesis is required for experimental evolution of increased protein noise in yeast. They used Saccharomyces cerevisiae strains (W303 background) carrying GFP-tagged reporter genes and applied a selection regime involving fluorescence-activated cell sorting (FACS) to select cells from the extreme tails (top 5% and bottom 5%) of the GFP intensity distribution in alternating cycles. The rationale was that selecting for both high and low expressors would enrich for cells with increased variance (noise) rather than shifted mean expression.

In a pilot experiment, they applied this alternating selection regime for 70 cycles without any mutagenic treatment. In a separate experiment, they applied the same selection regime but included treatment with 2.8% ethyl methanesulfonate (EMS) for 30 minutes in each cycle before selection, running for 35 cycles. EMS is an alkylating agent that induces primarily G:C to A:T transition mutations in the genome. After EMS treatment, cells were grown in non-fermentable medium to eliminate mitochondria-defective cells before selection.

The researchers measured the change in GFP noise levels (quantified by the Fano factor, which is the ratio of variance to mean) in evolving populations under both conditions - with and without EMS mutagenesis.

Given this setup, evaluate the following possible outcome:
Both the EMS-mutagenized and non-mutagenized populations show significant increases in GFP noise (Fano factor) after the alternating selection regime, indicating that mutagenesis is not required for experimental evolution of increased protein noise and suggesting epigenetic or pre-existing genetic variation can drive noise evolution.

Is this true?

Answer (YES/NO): NO